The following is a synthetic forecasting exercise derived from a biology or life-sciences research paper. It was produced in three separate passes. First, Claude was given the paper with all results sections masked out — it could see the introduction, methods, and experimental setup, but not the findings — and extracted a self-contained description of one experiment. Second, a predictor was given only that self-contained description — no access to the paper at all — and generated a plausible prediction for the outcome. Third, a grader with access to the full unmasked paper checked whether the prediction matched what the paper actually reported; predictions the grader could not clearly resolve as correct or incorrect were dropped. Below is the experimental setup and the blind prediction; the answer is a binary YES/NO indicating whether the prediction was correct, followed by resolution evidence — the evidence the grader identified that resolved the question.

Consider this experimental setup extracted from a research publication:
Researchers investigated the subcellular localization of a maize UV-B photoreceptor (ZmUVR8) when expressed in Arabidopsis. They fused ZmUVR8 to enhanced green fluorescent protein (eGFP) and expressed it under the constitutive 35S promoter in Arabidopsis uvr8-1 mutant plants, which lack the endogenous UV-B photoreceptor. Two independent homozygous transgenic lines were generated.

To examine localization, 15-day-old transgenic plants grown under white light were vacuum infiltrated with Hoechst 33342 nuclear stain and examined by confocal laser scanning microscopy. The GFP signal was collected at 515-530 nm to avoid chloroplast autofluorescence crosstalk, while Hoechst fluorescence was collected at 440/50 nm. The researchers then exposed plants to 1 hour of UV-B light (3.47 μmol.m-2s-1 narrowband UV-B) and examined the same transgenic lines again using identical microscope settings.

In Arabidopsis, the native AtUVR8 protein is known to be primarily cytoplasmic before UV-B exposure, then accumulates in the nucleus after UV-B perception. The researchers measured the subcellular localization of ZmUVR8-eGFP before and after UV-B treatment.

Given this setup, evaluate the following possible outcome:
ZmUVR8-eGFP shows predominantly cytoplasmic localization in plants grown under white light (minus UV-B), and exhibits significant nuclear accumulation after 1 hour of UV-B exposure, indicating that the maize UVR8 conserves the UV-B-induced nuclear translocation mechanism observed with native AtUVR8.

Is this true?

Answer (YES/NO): NO